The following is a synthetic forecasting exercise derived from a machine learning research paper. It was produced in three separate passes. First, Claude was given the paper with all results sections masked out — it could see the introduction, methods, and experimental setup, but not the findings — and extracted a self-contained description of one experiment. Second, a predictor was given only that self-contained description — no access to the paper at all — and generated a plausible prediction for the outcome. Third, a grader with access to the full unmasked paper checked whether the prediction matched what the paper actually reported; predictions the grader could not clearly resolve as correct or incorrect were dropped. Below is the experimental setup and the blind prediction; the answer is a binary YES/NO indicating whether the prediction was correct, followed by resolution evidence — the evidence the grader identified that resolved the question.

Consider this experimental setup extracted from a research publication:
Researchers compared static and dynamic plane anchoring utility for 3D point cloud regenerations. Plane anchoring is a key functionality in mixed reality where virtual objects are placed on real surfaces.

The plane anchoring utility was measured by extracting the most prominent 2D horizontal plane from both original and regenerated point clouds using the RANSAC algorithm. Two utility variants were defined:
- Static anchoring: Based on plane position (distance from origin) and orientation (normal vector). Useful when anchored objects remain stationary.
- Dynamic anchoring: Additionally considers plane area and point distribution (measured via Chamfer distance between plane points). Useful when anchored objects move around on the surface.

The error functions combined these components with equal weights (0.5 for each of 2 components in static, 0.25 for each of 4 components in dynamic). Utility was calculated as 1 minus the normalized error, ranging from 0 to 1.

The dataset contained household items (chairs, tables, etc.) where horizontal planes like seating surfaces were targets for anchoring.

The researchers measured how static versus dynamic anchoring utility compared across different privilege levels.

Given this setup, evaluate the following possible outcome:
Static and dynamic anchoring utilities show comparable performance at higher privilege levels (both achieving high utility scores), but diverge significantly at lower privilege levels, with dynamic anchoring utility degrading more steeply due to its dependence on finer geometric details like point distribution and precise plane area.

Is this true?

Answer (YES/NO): NO